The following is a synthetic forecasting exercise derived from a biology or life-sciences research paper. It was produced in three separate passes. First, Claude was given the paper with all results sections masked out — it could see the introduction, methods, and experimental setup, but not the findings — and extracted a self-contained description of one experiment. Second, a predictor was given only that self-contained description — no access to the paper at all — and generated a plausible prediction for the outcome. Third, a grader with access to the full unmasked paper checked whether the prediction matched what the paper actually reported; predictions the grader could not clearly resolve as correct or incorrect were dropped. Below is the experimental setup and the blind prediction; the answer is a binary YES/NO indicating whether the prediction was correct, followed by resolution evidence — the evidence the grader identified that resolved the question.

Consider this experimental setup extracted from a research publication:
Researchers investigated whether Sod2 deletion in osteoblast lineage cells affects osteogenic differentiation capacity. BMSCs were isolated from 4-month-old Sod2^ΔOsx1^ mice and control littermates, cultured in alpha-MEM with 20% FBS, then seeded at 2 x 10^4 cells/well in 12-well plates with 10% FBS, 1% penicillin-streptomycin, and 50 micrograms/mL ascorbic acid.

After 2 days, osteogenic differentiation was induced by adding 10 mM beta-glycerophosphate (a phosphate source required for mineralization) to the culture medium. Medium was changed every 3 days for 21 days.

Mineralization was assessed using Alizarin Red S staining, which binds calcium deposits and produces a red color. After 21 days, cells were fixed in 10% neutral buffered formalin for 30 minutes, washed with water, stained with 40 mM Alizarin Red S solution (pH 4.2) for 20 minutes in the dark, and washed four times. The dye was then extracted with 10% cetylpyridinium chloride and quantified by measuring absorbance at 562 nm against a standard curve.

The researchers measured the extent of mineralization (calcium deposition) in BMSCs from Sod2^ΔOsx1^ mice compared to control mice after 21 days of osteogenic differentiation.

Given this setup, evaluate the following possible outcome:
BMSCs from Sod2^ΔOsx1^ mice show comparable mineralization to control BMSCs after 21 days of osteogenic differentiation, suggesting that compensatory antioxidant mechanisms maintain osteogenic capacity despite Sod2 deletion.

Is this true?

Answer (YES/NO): NO